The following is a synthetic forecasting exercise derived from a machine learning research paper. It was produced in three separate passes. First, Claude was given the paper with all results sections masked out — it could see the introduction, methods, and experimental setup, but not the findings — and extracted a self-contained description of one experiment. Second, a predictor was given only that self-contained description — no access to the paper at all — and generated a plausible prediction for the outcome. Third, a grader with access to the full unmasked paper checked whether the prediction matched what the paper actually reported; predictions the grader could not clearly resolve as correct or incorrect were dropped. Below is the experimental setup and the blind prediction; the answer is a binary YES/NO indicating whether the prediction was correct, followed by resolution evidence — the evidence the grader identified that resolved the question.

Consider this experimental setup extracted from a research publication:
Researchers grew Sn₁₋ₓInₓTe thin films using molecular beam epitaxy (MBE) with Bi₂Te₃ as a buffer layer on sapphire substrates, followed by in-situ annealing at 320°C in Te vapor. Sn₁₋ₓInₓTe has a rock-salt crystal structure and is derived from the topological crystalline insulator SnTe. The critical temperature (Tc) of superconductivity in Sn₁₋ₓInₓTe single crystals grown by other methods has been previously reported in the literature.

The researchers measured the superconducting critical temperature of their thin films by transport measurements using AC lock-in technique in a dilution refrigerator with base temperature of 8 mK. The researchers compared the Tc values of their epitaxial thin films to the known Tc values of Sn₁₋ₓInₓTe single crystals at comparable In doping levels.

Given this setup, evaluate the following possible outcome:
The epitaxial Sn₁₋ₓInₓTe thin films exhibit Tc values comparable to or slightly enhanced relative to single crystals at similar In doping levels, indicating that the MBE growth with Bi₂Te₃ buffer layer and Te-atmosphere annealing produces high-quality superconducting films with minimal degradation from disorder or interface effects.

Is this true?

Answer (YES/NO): NO